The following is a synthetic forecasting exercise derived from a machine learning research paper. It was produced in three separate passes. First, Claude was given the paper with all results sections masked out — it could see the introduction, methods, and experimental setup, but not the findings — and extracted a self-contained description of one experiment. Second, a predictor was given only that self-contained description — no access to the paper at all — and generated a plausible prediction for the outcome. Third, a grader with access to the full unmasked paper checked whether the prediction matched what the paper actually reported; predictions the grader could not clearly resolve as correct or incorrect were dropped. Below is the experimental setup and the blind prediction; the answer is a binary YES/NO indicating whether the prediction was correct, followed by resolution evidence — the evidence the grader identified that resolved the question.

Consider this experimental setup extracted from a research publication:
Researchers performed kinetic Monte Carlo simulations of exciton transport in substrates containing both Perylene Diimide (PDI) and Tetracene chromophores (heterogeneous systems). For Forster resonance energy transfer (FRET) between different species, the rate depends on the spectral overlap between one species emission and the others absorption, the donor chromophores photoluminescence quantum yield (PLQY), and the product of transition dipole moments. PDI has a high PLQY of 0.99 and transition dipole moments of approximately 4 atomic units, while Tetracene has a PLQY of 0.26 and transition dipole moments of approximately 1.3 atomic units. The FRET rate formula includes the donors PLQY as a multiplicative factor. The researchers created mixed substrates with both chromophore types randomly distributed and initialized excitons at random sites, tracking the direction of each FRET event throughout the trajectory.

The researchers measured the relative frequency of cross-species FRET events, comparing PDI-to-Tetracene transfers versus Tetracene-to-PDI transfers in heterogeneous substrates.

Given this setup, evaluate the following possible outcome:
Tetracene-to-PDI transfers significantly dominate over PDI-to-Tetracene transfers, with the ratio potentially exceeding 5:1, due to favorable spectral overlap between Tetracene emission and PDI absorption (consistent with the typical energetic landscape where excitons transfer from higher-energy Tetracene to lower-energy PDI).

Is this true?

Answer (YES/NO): YES